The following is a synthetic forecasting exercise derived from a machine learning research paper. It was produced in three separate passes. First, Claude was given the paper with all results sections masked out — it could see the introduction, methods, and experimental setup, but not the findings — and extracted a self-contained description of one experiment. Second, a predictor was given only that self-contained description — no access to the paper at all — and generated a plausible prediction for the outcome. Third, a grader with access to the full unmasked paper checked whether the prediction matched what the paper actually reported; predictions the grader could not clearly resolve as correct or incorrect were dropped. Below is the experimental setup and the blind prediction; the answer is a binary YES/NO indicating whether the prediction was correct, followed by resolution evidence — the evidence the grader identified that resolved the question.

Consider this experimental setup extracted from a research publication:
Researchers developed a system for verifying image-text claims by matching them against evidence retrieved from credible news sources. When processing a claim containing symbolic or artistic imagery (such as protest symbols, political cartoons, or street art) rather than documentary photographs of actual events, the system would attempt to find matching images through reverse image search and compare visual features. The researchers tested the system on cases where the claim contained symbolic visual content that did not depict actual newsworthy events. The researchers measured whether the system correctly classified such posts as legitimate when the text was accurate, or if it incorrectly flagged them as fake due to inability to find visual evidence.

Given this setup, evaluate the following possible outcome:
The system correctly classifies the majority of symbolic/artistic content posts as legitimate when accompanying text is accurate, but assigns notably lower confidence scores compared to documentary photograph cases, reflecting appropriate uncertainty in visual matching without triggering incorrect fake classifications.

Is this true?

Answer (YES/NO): NO